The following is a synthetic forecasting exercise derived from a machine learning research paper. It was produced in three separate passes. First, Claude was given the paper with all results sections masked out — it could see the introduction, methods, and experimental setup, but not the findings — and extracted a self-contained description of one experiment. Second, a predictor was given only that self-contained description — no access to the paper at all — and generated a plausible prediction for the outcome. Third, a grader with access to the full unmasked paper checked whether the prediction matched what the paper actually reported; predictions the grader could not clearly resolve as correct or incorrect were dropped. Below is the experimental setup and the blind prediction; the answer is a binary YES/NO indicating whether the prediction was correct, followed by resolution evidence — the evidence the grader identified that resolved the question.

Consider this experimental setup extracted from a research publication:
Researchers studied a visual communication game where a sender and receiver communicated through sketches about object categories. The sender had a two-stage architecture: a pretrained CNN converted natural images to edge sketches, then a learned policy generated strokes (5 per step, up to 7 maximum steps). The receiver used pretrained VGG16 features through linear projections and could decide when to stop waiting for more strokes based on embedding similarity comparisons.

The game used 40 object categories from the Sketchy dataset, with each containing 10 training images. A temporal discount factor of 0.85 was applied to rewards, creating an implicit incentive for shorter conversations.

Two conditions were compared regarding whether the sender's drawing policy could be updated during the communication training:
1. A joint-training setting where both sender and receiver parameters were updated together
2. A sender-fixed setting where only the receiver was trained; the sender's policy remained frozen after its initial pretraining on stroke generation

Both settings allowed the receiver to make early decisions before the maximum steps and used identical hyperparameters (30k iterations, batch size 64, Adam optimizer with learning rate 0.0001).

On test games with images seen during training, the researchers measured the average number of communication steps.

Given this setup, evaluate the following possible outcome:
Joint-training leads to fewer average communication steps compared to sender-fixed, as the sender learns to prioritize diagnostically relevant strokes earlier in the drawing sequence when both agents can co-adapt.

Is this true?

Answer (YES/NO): YES